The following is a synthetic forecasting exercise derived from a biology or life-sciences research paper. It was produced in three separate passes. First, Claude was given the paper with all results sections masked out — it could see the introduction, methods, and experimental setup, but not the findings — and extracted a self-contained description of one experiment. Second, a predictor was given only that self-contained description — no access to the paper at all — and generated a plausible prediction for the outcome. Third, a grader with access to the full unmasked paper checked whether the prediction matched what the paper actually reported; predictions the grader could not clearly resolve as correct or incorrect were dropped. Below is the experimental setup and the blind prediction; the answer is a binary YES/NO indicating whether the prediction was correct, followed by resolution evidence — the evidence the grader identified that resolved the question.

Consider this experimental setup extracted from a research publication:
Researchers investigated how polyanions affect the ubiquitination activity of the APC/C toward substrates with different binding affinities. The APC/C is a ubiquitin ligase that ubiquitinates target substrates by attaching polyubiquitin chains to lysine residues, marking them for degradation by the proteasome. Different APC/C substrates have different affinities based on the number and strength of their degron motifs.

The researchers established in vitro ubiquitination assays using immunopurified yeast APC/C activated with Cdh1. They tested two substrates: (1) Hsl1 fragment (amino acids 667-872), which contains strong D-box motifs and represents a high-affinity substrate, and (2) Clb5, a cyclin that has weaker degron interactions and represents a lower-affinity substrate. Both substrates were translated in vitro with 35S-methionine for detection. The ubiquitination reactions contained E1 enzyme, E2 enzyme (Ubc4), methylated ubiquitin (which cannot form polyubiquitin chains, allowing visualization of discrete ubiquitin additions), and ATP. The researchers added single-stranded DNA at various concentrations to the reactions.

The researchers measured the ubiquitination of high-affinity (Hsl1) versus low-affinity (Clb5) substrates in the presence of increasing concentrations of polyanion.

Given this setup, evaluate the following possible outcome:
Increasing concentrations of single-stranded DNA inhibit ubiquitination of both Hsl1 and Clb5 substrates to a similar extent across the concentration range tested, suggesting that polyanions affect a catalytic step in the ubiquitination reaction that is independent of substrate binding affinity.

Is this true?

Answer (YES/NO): NO